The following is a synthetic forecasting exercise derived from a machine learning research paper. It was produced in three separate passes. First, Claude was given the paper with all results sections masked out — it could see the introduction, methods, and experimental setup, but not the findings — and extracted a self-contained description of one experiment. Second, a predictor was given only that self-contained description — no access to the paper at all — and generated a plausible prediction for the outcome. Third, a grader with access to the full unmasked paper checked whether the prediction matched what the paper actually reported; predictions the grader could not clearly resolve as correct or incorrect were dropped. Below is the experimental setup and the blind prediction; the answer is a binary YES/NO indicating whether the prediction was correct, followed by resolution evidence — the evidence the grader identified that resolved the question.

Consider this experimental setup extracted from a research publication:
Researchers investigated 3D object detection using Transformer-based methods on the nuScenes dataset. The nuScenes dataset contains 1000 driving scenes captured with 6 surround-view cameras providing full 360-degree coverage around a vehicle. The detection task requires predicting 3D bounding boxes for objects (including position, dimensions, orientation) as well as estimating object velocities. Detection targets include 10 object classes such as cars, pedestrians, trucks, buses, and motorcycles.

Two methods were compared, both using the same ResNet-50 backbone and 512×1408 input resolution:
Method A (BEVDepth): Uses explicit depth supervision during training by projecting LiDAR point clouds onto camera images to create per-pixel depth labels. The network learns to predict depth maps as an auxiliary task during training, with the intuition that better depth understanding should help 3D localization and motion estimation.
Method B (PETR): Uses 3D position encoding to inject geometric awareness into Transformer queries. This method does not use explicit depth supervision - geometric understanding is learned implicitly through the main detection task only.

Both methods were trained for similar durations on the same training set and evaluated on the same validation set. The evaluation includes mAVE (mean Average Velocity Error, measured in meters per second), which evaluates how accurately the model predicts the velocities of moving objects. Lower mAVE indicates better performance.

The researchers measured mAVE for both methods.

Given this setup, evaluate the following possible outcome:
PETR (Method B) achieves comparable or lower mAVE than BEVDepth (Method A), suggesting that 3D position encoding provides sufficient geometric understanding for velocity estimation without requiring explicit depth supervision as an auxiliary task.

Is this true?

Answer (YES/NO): YES